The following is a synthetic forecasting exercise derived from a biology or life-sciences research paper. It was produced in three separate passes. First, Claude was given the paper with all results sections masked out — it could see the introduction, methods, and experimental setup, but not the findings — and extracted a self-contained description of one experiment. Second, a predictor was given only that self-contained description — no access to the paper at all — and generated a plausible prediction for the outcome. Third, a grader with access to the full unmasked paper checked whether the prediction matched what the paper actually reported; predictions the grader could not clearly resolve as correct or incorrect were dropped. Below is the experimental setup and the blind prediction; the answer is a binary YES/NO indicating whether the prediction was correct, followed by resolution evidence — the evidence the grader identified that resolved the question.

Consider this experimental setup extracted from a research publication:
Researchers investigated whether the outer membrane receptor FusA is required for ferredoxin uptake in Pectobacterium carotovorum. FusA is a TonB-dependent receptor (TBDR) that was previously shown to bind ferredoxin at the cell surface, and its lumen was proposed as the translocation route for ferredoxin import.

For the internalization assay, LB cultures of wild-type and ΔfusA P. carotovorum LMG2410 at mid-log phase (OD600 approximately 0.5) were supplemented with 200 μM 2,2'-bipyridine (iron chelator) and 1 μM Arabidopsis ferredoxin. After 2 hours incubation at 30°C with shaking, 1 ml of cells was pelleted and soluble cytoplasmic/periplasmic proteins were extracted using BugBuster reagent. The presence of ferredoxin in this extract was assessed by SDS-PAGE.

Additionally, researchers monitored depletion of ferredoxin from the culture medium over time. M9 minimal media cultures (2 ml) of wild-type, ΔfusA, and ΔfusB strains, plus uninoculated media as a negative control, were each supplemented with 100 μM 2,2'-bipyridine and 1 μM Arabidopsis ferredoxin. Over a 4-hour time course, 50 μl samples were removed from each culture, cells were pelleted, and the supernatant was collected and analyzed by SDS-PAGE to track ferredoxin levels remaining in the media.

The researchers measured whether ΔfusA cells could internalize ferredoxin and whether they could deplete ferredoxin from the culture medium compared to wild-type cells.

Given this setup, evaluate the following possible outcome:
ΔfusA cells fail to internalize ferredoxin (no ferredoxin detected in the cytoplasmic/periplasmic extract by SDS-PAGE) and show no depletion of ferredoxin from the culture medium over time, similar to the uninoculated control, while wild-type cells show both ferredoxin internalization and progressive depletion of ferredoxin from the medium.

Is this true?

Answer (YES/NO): YES